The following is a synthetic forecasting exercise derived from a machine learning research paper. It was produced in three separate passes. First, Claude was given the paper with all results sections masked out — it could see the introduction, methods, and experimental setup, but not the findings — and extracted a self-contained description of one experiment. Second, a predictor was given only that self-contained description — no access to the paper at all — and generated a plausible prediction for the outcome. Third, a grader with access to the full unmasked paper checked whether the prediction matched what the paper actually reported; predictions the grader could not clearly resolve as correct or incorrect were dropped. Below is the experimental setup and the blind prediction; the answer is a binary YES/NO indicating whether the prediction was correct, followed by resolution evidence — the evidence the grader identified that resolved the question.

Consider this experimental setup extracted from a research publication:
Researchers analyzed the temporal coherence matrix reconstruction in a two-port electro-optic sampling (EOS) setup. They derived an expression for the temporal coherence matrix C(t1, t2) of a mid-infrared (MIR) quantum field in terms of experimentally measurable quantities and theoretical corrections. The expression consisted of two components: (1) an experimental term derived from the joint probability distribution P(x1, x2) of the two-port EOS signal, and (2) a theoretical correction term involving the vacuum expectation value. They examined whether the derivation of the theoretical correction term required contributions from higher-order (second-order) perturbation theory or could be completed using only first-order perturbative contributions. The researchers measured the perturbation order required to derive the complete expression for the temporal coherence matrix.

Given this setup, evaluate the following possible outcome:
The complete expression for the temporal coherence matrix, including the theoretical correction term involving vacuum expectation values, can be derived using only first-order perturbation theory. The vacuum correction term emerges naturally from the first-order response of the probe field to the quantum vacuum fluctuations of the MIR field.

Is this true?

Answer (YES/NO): YES